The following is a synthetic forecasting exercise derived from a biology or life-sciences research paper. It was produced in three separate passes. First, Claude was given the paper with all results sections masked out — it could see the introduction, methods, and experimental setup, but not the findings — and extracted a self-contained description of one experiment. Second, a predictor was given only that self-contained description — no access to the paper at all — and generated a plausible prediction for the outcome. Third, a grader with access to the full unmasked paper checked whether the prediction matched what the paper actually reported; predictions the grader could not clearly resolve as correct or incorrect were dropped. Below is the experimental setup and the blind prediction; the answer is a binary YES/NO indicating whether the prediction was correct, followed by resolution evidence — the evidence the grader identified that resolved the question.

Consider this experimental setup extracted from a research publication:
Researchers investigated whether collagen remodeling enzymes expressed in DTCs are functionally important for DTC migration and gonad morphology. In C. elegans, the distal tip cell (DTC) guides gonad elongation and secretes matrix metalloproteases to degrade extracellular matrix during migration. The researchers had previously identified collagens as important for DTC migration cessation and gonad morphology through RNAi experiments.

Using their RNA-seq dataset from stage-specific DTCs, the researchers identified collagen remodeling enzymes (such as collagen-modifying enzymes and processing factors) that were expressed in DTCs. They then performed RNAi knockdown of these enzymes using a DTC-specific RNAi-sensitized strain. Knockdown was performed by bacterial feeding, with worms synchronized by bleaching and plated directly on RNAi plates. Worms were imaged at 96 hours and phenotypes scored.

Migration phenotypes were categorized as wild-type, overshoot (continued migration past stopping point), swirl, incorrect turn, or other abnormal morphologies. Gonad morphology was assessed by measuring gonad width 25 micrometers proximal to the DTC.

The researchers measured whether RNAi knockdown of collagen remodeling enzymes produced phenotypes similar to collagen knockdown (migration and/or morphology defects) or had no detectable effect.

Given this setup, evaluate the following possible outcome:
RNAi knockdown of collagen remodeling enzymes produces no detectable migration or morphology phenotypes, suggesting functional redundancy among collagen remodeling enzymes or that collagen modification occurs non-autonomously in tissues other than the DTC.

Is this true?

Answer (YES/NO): NO